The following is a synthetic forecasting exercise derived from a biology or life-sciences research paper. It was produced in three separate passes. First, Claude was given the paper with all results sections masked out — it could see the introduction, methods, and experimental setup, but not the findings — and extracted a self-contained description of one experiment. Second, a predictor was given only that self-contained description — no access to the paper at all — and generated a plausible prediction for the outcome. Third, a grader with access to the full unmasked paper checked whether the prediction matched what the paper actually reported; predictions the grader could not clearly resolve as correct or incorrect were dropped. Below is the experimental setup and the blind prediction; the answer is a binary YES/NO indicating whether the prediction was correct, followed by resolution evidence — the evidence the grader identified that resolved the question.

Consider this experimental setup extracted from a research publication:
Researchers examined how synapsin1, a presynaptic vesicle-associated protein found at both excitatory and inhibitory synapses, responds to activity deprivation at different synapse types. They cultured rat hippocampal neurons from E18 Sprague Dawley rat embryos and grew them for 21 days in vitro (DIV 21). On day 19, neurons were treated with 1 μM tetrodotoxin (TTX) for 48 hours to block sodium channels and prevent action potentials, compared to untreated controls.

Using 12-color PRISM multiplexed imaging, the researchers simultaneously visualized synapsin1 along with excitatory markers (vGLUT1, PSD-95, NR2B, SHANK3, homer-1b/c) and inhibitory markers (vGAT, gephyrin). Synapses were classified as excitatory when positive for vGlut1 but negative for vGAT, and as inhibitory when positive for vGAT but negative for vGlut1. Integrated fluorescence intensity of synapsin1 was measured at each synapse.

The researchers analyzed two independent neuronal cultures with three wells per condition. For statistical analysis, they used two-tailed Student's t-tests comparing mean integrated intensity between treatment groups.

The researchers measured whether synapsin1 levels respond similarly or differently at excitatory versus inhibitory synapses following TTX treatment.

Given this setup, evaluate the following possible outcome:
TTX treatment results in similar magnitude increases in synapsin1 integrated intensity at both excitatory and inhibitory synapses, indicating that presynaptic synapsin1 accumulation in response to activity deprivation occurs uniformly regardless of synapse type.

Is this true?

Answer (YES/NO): NO